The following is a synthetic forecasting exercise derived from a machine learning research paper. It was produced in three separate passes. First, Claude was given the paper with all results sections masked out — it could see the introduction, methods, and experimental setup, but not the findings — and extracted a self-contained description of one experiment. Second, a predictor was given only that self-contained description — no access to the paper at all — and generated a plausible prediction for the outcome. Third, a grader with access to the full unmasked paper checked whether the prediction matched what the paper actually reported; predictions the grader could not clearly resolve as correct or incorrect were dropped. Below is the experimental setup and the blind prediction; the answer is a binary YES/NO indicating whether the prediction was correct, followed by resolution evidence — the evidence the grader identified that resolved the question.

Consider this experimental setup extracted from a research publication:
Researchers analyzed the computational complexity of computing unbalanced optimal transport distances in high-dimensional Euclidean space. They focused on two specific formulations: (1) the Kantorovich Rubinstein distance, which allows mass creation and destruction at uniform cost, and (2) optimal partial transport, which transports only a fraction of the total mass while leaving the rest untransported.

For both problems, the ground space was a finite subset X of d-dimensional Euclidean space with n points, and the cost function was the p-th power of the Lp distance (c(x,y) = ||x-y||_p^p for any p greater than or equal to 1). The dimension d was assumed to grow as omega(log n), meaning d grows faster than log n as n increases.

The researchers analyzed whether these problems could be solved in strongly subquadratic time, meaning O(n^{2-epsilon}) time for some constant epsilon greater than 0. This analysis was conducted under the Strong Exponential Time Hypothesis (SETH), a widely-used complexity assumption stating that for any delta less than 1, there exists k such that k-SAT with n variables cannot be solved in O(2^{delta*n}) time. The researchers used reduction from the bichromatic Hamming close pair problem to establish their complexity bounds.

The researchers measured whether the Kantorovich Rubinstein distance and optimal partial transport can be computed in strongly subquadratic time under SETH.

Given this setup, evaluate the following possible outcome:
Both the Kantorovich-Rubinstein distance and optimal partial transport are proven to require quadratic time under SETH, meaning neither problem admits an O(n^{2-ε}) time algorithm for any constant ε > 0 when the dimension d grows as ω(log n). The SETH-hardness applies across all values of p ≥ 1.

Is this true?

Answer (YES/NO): YES